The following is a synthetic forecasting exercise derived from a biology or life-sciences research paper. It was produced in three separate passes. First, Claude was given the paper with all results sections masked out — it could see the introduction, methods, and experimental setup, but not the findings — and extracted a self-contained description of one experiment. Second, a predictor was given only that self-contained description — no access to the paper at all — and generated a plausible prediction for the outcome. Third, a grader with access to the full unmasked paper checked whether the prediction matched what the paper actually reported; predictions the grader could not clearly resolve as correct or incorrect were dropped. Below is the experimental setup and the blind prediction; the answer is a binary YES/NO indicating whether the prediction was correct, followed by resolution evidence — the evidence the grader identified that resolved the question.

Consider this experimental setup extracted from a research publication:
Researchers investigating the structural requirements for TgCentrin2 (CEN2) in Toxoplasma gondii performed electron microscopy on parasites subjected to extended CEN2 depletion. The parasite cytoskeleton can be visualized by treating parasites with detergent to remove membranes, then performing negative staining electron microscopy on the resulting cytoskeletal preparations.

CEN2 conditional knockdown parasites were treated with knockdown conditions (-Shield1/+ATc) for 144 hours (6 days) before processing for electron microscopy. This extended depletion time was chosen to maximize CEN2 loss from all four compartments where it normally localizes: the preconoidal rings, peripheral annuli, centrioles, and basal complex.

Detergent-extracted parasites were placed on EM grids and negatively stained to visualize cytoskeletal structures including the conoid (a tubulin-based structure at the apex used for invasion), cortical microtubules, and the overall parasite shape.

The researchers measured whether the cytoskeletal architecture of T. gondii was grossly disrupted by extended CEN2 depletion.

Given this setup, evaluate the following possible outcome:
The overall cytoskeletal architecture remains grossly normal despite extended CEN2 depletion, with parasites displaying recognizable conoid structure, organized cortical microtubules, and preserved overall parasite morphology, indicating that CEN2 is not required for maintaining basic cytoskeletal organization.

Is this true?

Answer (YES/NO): NO